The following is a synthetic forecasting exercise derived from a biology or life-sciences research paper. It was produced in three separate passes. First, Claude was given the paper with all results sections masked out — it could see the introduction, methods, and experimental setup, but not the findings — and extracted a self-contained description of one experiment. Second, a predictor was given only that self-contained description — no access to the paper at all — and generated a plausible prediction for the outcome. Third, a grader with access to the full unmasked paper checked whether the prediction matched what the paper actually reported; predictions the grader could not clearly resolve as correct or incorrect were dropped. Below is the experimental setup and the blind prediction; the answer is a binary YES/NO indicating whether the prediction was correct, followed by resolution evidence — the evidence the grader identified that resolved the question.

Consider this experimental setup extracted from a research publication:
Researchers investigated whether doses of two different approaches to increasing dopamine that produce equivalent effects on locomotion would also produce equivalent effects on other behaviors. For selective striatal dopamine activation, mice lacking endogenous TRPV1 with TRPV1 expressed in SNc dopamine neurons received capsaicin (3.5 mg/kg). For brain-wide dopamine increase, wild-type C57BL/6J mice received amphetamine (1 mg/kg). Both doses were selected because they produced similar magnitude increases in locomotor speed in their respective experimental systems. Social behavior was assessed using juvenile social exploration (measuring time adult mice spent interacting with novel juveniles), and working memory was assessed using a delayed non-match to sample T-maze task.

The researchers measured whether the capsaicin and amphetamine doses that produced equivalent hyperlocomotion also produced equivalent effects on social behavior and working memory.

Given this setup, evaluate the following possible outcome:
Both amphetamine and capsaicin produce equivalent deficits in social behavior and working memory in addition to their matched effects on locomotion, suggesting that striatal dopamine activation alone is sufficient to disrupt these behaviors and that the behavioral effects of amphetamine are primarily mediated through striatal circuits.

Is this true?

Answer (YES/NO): NO